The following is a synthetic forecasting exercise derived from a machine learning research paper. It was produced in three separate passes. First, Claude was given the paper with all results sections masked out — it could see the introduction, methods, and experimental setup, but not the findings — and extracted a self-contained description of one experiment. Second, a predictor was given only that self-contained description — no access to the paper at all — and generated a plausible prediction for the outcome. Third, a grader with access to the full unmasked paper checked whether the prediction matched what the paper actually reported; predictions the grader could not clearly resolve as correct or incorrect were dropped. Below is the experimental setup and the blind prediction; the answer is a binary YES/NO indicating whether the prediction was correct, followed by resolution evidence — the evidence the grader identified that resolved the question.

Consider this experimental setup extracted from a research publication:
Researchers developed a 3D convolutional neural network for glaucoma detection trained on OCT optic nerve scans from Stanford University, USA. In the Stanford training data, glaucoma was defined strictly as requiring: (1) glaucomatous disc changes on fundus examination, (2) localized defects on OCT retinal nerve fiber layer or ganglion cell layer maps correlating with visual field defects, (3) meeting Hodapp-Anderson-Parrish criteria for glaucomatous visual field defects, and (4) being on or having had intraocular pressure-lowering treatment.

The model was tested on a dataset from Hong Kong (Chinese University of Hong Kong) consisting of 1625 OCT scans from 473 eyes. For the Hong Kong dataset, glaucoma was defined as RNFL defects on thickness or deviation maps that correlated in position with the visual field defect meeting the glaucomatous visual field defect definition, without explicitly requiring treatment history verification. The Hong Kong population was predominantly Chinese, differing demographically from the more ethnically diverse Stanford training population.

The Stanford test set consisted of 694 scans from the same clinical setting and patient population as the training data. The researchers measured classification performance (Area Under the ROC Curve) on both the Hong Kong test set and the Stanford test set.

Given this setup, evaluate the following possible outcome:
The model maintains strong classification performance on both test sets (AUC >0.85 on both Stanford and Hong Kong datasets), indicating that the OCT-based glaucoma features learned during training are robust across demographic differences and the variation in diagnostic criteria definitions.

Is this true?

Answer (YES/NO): NO